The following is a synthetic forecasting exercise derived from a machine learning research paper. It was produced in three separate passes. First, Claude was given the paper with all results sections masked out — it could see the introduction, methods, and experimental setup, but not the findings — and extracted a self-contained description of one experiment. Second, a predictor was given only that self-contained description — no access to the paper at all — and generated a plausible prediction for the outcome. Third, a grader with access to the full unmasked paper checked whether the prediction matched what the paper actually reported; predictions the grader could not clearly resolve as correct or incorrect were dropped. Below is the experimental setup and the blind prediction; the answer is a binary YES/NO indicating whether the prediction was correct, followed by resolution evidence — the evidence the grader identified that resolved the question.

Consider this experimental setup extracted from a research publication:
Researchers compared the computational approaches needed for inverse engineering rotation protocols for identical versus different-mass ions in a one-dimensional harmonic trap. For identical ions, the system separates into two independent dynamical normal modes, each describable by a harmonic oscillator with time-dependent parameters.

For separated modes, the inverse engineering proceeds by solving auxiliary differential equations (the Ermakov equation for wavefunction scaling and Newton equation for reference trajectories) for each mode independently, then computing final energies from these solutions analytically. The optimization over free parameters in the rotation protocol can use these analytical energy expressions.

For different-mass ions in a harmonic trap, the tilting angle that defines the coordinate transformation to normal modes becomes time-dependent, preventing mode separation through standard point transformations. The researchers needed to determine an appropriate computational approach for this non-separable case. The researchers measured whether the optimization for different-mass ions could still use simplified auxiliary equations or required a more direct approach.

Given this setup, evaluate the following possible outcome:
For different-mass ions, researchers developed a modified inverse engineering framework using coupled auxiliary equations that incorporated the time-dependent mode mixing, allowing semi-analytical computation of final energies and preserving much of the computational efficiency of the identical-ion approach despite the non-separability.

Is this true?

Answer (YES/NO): NO